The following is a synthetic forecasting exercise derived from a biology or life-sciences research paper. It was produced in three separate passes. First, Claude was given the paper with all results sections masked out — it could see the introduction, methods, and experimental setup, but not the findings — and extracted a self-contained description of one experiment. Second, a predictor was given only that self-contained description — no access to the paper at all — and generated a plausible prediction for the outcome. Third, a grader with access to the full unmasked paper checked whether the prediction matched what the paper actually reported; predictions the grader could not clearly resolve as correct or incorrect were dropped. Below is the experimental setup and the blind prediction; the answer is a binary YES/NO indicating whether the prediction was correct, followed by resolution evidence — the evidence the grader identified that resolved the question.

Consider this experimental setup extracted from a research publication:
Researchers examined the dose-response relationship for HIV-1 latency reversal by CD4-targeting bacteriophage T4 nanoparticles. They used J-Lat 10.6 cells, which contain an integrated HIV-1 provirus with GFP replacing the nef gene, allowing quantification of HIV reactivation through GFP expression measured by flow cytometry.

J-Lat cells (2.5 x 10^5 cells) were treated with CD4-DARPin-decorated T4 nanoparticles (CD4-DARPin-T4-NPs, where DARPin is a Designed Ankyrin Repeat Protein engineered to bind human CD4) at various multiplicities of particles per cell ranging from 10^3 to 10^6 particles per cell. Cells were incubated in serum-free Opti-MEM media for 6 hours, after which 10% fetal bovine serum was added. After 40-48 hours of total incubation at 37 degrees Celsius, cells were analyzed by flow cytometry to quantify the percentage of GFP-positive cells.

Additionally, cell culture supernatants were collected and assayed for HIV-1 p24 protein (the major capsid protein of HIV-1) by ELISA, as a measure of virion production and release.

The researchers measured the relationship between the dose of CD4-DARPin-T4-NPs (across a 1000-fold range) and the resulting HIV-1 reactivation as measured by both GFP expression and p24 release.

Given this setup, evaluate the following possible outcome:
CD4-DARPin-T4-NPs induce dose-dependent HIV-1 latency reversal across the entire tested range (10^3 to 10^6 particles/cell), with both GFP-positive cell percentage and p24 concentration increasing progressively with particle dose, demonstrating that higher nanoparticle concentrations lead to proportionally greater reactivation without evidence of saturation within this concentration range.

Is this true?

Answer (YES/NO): NO